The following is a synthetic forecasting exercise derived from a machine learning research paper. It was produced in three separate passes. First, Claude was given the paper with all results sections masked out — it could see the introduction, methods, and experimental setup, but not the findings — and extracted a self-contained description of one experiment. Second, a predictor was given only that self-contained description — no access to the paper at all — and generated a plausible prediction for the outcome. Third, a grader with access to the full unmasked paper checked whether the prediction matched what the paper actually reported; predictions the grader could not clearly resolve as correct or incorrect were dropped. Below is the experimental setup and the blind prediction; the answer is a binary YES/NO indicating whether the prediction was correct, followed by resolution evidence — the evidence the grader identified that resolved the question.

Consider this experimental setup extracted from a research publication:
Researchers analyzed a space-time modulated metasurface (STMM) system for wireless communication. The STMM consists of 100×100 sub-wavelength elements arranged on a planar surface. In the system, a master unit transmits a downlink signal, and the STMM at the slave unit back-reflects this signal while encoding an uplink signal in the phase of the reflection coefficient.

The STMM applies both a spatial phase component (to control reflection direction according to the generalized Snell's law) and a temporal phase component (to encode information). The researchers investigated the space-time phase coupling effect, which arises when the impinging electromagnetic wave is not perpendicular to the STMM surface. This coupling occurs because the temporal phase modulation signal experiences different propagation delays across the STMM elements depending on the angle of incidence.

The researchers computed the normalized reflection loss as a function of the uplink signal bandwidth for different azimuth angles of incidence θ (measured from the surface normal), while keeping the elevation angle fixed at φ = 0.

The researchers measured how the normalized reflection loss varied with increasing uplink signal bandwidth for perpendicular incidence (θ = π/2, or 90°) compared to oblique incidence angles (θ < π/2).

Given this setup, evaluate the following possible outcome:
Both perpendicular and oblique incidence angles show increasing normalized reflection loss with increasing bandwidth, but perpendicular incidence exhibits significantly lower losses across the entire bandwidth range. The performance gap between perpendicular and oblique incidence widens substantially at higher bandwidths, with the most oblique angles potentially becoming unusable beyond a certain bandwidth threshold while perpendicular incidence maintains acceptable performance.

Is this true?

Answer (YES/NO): NO